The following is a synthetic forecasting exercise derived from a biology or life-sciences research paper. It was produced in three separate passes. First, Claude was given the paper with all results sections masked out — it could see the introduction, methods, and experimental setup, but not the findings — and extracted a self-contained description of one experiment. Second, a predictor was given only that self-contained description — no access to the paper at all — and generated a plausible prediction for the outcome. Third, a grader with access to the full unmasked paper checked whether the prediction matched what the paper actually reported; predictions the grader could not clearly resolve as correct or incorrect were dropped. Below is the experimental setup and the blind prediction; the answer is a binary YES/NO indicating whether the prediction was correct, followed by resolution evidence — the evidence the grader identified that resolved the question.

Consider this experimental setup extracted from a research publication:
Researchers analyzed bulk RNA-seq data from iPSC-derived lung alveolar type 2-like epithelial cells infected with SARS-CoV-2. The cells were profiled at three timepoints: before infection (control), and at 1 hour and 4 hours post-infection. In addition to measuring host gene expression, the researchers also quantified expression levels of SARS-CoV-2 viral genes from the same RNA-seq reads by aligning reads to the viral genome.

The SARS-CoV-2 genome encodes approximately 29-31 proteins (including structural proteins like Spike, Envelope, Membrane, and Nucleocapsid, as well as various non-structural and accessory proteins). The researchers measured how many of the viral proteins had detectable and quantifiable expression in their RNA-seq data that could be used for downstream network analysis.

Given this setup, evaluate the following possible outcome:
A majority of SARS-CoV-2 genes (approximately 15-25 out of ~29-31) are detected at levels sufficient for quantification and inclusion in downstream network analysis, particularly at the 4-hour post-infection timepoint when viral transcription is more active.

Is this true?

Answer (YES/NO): NO